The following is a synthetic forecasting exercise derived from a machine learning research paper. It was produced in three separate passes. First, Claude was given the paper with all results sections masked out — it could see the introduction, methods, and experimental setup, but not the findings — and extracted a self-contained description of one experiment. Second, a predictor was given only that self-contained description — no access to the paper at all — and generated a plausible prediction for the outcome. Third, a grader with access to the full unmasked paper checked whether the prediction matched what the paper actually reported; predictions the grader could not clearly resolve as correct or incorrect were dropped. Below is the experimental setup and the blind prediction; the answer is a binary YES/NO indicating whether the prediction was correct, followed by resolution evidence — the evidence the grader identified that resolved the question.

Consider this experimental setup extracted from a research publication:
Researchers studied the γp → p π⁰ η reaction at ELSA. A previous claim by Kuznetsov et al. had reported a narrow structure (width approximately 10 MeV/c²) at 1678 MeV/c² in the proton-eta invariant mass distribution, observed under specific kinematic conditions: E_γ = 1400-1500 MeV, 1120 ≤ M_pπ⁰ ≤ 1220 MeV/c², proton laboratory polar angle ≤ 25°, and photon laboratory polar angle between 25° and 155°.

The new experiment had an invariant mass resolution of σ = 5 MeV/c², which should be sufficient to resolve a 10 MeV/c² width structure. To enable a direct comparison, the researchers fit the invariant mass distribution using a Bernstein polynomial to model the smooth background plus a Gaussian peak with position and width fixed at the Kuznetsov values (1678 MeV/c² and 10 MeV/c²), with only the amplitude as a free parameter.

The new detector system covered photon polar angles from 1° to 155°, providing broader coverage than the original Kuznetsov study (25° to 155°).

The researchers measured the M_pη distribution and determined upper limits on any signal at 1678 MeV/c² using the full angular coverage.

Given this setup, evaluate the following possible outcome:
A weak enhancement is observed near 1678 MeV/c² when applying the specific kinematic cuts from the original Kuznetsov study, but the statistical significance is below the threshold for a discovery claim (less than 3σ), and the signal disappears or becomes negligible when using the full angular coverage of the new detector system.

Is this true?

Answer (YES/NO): NO